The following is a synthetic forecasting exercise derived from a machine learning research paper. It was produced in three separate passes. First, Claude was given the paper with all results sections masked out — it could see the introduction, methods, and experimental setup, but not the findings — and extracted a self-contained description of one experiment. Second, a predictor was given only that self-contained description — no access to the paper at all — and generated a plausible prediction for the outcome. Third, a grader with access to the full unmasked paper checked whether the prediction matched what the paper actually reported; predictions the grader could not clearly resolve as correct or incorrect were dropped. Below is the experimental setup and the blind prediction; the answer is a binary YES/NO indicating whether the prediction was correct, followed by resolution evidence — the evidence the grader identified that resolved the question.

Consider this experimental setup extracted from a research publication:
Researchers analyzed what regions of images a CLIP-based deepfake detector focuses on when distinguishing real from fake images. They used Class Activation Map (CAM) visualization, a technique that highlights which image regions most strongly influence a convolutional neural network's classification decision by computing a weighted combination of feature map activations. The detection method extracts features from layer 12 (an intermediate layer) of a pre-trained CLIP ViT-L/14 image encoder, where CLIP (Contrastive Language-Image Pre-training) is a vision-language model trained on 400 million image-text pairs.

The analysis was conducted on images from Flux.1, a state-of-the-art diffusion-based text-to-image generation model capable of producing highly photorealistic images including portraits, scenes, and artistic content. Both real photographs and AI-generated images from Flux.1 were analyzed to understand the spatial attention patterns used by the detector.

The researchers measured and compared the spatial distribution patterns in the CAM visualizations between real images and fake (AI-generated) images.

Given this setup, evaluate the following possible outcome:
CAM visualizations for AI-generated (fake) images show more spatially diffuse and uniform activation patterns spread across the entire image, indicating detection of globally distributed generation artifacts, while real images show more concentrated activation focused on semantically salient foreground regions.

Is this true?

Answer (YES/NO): NO